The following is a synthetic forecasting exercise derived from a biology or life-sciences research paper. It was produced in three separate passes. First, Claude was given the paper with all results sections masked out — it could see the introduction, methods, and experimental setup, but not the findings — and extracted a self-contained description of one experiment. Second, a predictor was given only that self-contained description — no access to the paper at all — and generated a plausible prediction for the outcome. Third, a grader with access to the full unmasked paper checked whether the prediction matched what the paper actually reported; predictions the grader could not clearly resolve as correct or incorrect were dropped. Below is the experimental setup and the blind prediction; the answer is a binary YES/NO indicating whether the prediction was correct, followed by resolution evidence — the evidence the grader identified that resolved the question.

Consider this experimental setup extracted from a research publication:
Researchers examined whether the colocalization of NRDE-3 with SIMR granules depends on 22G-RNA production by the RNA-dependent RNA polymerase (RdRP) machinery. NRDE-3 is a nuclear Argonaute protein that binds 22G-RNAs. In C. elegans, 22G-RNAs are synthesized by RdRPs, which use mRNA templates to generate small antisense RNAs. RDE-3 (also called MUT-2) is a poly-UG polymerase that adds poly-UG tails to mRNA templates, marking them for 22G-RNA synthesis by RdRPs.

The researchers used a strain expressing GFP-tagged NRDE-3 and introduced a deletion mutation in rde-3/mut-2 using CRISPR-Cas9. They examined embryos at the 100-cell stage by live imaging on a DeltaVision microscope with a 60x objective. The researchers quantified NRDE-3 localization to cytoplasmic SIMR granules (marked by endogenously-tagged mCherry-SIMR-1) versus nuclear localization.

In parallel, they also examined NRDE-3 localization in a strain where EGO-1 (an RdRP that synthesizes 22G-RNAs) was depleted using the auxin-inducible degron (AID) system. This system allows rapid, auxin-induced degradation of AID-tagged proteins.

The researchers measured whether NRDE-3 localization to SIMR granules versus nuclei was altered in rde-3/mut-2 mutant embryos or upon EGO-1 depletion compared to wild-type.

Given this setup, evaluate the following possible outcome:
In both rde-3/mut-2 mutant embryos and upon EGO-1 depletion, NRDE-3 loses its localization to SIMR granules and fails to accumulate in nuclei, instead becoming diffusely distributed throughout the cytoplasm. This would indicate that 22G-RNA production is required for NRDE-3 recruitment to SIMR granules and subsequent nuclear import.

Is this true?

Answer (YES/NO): NO